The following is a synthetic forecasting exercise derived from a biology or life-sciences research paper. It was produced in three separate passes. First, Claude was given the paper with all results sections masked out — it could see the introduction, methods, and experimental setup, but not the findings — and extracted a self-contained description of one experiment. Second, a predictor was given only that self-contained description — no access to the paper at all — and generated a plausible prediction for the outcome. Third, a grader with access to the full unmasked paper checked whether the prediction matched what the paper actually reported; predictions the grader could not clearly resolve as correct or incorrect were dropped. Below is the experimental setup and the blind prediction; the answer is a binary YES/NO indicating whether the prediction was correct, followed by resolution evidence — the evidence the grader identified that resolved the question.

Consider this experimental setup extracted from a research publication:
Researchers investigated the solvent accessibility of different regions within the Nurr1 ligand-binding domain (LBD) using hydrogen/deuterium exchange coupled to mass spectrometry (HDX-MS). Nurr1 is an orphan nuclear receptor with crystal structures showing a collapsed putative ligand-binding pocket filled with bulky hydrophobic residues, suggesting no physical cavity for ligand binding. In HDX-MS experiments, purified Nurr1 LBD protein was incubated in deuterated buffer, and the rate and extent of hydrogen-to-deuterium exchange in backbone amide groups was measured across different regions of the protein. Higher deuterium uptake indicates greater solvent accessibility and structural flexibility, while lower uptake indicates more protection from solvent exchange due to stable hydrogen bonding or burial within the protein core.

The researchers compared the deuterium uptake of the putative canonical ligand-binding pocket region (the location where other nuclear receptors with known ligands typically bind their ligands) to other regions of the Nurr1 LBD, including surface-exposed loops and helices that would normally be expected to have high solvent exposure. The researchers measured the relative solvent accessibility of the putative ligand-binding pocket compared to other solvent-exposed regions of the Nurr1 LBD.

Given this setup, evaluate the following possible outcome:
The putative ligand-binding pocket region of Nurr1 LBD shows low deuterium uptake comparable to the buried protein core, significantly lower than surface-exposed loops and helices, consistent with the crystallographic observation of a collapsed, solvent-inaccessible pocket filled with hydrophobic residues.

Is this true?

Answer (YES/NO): NO